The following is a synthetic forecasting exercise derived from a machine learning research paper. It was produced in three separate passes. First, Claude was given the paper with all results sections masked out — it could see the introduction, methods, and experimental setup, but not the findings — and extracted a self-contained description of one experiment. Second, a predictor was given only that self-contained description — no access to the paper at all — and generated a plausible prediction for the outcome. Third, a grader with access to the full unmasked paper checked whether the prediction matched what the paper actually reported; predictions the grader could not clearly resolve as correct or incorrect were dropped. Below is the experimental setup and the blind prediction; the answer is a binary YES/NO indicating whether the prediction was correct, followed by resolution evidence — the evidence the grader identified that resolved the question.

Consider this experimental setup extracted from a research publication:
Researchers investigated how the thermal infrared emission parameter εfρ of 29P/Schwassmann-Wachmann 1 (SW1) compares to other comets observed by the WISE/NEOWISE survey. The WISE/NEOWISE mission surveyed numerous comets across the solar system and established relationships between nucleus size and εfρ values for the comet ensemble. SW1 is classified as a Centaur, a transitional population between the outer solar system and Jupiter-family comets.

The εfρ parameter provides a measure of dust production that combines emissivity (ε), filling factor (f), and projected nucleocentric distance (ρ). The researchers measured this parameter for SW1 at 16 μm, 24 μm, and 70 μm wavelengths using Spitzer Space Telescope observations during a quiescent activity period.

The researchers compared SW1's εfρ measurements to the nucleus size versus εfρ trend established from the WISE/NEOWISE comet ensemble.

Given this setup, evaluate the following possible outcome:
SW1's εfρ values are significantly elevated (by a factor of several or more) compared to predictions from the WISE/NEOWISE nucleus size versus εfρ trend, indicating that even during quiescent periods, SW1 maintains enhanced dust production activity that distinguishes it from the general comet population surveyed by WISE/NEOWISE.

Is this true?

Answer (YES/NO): NO